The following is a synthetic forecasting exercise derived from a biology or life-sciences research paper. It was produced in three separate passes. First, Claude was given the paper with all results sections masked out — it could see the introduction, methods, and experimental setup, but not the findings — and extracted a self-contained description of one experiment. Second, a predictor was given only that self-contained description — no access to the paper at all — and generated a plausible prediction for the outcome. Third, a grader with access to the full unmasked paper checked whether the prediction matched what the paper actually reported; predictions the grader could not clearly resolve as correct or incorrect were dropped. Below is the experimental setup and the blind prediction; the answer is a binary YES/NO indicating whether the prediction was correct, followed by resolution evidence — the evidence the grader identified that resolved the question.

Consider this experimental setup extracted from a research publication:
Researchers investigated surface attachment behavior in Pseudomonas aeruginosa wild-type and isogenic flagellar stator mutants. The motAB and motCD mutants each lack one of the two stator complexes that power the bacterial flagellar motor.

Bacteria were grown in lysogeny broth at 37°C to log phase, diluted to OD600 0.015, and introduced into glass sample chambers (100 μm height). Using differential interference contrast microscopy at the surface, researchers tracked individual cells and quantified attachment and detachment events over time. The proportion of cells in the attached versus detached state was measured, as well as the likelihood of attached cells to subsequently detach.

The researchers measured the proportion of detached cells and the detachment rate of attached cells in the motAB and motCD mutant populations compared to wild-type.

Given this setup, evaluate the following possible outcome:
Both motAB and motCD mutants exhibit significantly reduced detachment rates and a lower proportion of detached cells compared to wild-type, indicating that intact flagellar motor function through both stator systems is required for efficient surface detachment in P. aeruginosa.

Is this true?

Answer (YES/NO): NO